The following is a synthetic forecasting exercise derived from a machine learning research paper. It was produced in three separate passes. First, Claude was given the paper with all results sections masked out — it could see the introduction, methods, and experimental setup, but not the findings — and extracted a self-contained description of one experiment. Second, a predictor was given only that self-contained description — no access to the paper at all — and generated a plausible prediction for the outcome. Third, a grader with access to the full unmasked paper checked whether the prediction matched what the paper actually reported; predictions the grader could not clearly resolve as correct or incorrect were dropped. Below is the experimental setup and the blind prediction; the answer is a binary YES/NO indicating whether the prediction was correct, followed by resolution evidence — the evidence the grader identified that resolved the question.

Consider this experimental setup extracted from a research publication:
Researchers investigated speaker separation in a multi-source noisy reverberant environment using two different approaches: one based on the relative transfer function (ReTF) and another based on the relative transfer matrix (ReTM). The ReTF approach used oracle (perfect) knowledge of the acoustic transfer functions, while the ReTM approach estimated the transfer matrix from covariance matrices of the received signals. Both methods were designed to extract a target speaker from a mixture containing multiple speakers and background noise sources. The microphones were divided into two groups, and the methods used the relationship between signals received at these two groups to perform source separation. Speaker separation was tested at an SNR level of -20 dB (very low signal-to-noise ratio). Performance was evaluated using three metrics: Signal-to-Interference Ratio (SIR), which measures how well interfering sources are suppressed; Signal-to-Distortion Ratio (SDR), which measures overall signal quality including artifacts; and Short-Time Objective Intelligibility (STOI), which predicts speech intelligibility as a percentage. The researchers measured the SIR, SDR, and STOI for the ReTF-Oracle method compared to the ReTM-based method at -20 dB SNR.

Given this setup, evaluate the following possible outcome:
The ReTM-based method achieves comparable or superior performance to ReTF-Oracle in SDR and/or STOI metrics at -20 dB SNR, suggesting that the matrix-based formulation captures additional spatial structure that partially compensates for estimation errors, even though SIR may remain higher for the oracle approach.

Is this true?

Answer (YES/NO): NO